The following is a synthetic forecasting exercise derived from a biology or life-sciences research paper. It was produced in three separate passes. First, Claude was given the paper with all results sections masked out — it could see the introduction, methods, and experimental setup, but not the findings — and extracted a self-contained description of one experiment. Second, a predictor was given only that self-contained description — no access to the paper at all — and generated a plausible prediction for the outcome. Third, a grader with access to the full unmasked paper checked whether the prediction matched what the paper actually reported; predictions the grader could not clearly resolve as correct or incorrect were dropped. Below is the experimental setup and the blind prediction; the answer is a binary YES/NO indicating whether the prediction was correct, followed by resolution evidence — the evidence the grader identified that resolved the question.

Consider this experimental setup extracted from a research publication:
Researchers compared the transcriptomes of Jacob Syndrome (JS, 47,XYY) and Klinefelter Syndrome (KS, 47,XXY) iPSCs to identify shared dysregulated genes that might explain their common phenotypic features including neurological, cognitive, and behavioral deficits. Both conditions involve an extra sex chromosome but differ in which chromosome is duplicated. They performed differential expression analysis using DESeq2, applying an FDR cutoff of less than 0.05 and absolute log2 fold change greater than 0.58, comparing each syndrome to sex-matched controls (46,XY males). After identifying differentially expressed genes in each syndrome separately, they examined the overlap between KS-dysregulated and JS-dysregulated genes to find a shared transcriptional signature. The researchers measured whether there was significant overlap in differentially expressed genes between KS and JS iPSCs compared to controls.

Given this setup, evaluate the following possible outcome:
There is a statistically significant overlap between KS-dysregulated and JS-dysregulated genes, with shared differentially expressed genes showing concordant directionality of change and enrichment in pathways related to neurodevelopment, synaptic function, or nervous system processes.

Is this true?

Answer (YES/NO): YES